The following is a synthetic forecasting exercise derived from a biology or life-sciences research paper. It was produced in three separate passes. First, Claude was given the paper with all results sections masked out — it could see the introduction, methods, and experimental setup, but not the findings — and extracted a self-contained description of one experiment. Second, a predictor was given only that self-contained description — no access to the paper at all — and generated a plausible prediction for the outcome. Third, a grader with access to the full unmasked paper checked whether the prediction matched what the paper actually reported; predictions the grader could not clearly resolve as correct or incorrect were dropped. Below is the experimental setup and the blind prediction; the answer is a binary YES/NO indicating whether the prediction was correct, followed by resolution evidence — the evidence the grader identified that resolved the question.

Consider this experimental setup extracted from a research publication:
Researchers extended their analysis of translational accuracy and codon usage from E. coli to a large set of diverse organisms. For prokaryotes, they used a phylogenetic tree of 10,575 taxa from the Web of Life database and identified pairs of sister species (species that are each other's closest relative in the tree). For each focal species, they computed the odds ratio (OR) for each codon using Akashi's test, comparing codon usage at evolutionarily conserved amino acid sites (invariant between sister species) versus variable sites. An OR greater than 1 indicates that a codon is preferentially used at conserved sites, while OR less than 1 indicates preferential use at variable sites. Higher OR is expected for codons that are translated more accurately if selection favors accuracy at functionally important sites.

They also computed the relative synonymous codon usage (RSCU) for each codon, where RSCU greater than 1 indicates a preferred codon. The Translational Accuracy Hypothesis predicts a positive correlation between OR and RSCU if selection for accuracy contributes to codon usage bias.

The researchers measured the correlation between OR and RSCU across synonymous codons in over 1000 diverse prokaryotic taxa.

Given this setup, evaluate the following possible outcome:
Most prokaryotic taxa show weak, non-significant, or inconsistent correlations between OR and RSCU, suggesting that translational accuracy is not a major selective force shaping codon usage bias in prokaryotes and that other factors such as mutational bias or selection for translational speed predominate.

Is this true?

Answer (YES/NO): NO